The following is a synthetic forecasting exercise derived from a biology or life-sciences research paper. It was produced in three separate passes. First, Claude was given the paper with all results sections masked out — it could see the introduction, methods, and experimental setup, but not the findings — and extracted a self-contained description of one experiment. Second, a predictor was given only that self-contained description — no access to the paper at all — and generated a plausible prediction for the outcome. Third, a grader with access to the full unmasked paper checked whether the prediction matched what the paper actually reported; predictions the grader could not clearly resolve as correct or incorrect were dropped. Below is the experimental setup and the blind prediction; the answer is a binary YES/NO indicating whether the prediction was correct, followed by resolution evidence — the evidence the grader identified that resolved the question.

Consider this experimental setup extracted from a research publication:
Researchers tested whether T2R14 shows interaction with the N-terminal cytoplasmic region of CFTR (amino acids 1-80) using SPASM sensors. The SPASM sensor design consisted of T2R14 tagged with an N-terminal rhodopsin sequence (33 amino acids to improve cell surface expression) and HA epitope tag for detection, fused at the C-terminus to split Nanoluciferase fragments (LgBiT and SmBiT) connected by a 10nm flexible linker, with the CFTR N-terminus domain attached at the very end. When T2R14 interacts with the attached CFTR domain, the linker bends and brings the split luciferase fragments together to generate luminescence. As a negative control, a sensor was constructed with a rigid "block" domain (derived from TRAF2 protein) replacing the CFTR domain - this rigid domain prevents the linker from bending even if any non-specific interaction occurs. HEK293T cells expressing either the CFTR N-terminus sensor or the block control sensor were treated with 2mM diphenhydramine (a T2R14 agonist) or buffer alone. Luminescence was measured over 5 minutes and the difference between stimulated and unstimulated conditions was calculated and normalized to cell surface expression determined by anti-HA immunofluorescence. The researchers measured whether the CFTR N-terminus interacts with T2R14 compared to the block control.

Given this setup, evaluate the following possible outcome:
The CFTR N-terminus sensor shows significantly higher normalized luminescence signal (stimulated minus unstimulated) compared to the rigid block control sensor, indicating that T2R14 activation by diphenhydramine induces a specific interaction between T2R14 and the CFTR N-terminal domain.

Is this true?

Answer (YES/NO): YES